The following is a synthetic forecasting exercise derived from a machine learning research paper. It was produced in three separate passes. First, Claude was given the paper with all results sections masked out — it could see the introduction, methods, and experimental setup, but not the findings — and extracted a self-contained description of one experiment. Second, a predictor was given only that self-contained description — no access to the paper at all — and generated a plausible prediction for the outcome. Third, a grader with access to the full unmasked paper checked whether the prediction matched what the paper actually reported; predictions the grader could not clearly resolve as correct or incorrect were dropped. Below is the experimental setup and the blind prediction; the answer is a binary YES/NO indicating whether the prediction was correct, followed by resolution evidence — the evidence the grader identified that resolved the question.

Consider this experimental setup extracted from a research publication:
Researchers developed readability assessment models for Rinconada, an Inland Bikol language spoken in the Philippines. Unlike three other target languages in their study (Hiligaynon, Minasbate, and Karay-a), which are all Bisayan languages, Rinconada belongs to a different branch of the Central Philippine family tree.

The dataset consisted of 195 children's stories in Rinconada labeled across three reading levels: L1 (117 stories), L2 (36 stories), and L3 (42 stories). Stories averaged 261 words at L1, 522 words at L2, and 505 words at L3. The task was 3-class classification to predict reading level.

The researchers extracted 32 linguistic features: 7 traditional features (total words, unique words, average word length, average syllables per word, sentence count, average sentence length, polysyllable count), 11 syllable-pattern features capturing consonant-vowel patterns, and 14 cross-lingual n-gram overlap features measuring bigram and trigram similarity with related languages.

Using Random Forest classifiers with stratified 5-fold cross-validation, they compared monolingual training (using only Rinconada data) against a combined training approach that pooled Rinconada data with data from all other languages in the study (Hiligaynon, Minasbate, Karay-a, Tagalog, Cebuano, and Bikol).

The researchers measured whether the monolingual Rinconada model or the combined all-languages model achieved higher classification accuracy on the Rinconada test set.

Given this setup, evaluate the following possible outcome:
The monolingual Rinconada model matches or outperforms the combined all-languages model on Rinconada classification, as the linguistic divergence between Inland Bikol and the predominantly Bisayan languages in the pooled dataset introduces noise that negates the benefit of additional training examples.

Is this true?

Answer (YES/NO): NO